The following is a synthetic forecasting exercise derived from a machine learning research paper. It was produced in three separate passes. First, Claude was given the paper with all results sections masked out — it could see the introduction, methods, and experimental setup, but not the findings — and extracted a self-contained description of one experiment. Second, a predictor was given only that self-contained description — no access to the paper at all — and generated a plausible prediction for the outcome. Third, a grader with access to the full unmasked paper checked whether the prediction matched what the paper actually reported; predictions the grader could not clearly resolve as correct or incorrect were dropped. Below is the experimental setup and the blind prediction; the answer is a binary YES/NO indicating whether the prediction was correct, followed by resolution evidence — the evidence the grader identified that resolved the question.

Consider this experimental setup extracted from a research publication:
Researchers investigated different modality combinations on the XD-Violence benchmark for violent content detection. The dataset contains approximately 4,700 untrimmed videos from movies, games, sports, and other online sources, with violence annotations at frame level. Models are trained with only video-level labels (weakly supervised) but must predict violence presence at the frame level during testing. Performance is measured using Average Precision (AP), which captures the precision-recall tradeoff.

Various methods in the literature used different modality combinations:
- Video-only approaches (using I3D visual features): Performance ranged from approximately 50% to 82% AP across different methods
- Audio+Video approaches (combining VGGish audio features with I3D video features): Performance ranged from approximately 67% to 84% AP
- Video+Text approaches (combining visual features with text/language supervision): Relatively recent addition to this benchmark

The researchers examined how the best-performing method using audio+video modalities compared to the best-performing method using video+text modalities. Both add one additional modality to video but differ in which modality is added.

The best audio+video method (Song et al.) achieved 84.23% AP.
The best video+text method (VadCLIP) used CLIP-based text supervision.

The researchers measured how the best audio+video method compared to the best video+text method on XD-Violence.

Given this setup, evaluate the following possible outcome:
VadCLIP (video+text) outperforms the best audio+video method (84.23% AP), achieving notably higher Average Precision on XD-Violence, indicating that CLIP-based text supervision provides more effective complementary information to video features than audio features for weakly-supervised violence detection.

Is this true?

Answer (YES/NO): NO